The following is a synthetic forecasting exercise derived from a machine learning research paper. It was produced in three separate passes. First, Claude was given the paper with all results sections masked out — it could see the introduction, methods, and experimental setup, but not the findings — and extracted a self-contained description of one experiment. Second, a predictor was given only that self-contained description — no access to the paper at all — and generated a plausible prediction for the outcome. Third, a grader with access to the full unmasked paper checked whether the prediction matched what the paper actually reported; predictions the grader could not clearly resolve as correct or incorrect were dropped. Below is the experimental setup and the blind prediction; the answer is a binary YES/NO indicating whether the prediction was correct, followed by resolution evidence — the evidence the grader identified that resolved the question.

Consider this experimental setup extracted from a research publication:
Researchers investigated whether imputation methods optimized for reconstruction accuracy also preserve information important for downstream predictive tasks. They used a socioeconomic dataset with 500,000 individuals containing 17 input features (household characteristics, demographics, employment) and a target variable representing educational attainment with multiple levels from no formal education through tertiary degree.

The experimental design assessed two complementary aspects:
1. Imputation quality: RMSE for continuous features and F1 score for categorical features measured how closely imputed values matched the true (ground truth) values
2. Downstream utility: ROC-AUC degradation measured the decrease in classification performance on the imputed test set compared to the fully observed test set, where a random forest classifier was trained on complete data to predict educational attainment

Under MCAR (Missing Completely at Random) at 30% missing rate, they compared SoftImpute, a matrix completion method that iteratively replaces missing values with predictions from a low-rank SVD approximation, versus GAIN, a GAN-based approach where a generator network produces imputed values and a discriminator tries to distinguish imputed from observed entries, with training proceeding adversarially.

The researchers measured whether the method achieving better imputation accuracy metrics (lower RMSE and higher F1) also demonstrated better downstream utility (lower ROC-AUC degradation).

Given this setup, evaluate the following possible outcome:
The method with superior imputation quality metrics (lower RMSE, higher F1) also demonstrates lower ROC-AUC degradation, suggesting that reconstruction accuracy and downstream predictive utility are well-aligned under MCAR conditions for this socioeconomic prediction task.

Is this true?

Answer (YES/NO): YES